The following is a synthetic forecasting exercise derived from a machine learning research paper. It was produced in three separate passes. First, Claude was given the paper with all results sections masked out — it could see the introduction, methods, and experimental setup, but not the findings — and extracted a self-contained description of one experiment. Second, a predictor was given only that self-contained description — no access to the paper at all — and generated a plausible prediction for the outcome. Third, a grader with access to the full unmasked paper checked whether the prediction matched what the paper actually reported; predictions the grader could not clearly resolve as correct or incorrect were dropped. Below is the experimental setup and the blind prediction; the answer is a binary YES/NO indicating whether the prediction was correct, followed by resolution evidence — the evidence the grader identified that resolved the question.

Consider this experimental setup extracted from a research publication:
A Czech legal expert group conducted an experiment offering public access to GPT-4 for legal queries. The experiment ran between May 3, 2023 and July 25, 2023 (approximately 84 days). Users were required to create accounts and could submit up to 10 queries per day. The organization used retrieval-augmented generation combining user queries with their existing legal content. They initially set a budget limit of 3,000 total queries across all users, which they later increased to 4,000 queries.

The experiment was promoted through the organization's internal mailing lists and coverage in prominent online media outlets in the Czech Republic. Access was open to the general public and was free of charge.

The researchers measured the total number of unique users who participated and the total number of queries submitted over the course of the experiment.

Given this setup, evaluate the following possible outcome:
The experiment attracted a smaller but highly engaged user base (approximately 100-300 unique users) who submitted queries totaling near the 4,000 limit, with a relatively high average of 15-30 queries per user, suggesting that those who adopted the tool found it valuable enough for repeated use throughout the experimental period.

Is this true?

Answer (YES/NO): NO